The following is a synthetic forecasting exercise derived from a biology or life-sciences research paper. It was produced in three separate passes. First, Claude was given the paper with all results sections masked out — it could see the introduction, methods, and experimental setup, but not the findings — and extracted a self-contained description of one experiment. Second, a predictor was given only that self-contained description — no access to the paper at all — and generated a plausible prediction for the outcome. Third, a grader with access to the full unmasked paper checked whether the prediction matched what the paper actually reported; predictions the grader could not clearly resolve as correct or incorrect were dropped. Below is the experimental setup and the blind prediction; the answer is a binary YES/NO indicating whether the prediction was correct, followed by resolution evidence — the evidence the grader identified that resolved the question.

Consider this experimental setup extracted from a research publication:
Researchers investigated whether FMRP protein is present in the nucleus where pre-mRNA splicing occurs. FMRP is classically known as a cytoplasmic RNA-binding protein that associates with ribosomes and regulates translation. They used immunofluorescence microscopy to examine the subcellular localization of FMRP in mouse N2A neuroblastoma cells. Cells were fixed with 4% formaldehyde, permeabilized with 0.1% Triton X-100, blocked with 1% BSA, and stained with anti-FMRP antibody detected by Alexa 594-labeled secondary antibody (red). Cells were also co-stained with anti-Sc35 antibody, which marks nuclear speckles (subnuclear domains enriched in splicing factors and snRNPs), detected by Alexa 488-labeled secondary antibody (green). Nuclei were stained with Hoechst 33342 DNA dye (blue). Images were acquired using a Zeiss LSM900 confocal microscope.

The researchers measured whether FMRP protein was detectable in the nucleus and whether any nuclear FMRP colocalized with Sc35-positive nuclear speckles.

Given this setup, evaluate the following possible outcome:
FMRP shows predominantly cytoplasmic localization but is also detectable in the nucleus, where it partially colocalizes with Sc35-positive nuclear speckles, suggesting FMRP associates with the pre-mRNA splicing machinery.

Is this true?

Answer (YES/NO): NO